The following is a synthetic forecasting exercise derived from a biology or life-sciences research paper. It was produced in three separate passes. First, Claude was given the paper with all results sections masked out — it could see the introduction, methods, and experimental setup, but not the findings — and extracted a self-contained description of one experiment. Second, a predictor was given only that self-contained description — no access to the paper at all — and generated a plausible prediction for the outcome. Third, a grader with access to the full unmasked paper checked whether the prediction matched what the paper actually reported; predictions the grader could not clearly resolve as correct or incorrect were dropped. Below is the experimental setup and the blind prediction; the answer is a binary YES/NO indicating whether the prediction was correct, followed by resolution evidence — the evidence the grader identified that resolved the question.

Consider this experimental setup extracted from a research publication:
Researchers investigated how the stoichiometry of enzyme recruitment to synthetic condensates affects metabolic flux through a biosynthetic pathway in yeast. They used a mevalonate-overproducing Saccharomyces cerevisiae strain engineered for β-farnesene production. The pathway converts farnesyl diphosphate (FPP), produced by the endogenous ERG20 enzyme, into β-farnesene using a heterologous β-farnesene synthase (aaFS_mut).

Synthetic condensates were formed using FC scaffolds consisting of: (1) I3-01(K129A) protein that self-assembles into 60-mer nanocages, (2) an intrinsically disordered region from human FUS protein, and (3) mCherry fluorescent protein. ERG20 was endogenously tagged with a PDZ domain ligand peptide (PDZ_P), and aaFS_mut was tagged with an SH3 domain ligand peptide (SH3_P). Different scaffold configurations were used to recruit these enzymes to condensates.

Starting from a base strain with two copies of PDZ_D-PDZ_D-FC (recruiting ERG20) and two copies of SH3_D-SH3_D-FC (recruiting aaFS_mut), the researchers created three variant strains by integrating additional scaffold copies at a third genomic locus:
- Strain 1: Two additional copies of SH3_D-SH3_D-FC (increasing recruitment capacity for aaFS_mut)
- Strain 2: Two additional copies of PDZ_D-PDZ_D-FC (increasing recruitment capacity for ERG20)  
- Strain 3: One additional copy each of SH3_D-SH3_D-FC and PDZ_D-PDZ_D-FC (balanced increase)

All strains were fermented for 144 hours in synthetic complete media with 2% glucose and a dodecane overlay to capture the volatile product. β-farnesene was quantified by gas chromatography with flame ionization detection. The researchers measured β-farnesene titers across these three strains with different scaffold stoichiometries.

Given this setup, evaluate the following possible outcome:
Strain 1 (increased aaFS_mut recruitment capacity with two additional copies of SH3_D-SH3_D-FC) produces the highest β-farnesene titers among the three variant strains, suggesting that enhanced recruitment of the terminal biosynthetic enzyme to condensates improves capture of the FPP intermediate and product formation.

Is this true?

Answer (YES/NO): NO